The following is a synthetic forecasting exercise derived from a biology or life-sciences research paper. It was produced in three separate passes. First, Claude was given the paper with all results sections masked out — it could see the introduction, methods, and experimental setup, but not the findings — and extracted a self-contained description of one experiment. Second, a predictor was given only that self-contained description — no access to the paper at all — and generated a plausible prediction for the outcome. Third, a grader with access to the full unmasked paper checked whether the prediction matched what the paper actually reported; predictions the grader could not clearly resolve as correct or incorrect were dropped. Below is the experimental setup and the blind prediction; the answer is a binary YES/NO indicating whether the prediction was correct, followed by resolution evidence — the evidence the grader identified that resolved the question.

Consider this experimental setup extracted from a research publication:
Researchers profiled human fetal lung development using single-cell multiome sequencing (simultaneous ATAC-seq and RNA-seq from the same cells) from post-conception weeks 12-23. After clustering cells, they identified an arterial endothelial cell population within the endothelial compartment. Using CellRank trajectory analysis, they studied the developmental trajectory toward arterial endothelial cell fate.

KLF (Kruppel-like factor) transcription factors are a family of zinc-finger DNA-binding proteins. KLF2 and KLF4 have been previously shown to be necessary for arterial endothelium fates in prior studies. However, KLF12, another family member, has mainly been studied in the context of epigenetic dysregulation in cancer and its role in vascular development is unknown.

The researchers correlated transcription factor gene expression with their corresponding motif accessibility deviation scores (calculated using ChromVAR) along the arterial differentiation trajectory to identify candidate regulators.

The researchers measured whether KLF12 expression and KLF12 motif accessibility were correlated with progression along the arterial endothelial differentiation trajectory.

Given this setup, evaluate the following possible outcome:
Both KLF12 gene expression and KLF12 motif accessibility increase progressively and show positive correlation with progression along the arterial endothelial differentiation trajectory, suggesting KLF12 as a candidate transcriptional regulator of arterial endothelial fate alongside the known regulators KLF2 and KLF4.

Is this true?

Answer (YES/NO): YES